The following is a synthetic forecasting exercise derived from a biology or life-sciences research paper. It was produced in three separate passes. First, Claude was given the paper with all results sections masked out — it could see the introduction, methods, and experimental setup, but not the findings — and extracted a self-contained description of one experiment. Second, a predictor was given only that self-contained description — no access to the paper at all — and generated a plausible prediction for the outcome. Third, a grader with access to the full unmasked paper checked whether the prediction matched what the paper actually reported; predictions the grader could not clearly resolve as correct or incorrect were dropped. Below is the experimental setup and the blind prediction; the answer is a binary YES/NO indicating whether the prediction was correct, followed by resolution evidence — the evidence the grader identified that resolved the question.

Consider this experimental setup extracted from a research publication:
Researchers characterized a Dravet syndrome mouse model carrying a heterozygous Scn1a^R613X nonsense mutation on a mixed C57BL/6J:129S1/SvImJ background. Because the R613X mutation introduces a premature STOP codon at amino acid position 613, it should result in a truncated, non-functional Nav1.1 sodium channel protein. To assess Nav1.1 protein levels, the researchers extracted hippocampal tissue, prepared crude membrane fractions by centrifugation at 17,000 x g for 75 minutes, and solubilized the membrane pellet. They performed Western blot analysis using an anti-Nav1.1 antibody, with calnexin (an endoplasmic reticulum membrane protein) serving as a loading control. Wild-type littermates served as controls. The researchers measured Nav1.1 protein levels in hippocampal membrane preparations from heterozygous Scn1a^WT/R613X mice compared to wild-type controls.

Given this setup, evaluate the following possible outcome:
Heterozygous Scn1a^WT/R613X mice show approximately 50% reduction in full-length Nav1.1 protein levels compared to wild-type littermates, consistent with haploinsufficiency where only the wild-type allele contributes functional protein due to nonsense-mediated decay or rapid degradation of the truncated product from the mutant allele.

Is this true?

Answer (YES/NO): YES